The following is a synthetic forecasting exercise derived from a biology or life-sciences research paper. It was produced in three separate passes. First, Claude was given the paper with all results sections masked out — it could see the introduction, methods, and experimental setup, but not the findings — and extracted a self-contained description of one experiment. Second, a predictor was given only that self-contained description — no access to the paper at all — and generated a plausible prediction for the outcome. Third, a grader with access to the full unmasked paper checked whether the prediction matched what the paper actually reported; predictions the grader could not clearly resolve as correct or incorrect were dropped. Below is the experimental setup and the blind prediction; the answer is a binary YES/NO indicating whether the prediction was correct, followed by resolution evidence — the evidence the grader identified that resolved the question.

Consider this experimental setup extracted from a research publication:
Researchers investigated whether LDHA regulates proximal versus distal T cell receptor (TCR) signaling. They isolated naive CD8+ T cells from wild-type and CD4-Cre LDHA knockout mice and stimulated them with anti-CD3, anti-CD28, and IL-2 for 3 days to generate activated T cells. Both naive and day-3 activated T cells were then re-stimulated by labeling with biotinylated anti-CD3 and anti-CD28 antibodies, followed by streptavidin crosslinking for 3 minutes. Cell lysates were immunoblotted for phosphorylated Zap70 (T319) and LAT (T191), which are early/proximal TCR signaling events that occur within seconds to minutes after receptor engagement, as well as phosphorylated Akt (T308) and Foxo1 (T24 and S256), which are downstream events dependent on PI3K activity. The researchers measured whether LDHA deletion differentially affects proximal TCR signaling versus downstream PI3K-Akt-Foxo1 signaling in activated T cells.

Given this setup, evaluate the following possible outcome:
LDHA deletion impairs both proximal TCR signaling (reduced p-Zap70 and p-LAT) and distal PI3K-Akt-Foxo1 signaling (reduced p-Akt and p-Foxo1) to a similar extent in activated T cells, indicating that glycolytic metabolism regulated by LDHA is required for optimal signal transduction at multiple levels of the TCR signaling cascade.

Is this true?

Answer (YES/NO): NO